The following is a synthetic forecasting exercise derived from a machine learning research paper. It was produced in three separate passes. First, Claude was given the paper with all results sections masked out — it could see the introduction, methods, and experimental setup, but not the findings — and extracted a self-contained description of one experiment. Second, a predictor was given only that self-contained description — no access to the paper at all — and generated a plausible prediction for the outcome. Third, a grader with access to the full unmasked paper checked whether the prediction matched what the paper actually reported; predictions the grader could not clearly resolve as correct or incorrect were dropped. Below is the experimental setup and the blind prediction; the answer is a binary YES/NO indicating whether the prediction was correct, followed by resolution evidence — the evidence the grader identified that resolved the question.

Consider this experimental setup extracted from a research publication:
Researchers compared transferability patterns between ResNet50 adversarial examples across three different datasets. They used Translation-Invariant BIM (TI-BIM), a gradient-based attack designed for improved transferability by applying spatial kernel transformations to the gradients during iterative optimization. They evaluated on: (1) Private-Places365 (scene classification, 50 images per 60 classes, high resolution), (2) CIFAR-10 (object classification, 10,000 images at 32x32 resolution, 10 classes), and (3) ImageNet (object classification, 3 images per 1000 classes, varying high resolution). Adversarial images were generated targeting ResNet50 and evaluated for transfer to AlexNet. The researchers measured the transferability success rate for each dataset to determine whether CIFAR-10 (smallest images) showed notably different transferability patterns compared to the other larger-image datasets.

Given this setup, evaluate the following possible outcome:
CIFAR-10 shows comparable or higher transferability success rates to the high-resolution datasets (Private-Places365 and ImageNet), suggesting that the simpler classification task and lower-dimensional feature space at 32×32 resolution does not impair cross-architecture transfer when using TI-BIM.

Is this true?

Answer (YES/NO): YES